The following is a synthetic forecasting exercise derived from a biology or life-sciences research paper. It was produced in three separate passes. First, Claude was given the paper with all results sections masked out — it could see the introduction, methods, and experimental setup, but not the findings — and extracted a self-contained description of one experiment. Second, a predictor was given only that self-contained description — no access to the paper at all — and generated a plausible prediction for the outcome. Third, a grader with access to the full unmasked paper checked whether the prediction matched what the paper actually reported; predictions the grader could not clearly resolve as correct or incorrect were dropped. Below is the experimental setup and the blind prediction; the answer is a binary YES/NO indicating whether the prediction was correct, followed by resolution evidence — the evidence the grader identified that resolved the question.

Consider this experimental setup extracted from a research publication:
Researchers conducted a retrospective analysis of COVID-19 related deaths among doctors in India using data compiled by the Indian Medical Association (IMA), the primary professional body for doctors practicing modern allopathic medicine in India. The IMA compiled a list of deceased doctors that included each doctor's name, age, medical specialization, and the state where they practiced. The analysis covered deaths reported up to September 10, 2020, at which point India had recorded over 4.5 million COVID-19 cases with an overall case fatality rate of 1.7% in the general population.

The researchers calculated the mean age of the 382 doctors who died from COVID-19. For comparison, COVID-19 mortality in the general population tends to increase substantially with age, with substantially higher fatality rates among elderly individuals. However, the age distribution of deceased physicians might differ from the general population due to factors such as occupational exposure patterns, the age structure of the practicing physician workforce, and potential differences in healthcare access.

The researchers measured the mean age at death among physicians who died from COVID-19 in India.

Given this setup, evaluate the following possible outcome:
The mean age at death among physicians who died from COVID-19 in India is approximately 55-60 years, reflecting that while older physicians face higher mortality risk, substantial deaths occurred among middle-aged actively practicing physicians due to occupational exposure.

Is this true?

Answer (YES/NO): NO